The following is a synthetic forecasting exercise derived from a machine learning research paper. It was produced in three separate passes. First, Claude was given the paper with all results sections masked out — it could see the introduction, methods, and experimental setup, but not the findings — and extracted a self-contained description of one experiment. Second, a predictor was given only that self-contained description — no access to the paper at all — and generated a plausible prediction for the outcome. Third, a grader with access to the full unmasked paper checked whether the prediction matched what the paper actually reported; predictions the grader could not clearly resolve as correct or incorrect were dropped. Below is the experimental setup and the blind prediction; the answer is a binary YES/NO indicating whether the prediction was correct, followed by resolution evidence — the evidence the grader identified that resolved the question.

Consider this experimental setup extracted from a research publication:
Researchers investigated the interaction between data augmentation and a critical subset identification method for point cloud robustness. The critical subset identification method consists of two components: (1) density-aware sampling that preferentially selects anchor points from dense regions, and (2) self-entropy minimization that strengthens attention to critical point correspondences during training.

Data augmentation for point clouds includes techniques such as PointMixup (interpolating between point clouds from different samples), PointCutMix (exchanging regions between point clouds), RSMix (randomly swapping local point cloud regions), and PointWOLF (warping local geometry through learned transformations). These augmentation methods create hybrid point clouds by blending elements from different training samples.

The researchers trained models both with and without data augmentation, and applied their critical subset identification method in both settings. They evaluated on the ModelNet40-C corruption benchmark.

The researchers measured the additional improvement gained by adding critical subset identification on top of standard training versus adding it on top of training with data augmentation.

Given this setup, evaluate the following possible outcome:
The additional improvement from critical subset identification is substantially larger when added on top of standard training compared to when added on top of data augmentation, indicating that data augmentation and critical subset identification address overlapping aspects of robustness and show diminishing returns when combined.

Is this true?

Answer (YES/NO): YES